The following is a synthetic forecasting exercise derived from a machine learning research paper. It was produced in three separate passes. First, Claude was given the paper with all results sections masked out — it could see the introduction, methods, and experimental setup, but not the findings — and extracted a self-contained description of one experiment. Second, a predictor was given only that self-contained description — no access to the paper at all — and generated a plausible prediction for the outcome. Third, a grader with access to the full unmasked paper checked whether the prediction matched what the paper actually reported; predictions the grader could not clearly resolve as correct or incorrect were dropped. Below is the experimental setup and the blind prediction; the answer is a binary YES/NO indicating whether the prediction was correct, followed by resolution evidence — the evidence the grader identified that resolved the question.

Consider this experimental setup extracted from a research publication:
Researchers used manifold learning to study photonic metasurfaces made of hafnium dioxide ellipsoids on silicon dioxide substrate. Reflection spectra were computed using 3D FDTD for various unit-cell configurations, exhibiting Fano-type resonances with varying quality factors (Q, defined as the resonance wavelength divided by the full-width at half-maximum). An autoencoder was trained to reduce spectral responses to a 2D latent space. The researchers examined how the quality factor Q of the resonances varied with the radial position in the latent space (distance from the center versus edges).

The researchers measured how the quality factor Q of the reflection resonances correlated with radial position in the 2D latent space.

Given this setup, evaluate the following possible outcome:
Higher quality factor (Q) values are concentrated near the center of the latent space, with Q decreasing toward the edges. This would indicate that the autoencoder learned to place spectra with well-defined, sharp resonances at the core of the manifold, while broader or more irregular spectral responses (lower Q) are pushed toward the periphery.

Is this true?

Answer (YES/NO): NO